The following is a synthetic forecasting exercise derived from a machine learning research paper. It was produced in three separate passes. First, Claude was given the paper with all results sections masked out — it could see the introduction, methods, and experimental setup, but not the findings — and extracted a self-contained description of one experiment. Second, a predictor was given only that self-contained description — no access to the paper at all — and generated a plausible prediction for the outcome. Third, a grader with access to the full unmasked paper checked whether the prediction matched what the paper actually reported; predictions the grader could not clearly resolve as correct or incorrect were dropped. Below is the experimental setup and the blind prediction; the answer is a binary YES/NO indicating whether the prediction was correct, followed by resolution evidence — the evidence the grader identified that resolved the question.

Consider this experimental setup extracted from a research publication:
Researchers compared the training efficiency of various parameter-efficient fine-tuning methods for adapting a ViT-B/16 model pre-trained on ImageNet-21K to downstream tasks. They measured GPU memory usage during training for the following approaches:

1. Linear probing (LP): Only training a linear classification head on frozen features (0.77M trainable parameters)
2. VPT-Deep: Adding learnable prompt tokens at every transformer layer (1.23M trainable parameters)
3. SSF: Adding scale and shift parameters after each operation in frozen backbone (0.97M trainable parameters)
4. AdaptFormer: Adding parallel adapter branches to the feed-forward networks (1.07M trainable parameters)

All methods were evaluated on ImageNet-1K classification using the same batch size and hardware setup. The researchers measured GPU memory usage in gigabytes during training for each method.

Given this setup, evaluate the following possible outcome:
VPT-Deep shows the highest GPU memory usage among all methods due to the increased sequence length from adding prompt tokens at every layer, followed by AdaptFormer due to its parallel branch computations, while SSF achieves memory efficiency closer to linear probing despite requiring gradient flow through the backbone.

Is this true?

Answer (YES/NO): NO